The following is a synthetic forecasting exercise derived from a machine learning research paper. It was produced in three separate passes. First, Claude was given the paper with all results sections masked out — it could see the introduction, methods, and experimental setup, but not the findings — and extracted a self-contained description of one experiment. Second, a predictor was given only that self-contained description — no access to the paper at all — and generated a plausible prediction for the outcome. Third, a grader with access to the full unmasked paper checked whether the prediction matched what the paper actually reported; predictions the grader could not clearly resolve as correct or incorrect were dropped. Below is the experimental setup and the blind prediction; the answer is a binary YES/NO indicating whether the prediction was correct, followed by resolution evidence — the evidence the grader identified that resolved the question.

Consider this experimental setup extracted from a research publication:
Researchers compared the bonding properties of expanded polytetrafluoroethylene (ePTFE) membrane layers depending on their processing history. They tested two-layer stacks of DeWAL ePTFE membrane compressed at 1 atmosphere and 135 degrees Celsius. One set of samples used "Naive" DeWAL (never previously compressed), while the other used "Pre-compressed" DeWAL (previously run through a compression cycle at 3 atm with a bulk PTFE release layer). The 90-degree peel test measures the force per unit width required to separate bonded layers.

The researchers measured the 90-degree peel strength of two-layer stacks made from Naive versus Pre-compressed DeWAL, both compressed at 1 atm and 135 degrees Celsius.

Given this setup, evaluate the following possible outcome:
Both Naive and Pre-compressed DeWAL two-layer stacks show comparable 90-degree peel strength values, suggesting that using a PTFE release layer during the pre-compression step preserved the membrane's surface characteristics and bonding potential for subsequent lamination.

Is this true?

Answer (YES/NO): NO